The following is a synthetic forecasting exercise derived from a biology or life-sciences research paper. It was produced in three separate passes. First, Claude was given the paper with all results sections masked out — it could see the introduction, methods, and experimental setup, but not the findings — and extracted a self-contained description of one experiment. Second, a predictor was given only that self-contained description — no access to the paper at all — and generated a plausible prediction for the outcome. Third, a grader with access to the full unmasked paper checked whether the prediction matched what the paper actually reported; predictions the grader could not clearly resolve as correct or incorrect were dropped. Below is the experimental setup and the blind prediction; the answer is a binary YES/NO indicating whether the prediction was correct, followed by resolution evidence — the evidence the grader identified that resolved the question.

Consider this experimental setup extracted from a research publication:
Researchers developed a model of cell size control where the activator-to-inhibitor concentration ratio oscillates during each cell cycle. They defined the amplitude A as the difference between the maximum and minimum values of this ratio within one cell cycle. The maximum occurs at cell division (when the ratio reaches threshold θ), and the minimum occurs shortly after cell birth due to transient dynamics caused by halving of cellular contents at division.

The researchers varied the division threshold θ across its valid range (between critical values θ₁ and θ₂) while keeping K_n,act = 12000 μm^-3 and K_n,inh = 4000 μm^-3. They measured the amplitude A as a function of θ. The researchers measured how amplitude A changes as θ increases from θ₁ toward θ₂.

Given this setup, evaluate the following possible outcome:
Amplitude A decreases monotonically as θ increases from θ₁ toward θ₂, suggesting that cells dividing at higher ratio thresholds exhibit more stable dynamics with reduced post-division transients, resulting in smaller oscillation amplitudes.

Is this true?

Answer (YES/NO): NO